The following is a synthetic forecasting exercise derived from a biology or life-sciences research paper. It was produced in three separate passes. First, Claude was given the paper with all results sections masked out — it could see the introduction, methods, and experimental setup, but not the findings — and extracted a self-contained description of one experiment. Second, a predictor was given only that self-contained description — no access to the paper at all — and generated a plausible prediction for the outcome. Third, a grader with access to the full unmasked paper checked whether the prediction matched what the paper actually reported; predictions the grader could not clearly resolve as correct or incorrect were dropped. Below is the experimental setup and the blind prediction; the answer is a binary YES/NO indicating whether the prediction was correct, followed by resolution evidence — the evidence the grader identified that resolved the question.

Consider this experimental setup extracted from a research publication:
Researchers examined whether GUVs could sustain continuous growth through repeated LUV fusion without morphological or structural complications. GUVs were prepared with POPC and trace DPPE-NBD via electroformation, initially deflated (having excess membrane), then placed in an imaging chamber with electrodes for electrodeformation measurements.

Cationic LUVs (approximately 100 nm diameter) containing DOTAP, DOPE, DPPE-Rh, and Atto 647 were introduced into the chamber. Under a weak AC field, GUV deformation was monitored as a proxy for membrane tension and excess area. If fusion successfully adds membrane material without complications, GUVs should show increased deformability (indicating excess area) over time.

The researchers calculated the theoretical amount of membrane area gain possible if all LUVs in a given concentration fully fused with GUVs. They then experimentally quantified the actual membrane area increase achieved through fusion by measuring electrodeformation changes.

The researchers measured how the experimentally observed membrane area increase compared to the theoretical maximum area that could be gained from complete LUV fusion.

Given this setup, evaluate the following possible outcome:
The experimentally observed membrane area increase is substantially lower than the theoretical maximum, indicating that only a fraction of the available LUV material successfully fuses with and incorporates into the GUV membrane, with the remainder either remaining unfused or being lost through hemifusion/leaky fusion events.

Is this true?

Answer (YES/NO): NO